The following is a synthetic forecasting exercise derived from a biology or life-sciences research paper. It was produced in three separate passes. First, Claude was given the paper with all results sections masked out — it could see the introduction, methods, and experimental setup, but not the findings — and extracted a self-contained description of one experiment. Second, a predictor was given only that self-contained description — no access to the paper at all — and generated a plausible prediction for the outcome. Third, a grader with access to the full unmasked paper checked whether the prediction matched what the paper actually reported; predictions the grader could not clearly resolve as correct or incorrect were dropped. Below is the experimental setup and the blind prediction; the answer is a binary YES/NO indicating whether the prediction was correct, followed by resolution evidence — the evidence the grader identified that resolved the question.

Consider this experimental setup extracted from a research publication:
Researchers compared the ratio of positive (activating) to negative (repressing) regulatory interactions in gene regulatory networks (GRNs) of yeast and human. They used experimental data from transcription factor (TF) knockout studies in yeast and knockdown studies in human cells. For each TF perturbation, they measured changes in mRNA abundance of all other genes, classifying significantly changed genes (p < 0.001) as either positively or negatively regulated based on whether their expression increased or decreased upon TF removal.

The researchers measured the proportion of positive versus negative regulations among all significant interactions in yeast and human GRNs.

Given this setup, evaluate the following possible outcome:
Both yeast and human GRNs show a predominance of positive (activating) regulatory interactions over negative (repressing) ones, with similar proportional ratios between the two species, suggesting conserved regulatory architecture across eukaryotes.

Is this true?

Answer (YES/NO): NO